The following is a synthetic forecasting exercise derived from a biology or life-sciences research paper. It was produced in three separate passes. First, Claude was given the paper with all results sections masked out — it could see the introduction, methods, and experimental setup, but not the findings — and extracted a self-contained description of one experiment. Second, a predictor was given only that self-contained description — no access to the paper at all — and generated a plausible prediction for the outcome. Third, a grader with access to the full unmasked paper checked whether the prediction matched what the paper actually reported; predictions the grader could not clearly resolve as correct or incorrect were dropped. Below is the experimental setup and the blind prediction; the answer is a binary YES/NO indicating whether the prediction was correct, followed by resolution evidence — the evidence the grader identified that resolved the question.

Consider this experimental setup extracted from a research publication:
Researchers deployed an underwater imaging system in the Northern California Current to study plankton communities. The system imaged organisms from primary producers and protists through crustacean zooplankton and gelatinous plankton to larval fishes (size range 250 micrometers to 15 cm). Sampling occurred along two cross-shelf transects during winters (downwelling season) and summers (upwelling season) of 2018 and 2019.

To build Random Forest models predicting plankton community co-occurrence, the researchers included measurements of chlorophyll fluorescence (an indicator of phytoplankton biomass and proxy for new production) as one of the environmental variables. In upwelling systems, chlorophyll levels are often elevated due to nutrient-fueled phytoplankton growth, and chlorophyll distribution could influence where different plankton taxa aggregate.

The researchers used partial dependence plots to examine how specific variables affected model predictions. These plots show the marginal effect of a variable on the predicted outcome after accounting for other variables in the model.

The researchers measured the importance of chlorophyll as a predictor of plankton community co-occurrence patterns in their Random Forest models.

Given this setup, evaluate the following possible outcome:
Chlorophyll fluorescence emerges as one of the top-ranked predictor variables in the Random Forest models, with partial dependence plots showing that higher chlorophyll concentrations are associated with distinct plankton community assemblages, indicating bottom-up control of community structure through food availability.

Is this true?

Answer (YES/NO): NO